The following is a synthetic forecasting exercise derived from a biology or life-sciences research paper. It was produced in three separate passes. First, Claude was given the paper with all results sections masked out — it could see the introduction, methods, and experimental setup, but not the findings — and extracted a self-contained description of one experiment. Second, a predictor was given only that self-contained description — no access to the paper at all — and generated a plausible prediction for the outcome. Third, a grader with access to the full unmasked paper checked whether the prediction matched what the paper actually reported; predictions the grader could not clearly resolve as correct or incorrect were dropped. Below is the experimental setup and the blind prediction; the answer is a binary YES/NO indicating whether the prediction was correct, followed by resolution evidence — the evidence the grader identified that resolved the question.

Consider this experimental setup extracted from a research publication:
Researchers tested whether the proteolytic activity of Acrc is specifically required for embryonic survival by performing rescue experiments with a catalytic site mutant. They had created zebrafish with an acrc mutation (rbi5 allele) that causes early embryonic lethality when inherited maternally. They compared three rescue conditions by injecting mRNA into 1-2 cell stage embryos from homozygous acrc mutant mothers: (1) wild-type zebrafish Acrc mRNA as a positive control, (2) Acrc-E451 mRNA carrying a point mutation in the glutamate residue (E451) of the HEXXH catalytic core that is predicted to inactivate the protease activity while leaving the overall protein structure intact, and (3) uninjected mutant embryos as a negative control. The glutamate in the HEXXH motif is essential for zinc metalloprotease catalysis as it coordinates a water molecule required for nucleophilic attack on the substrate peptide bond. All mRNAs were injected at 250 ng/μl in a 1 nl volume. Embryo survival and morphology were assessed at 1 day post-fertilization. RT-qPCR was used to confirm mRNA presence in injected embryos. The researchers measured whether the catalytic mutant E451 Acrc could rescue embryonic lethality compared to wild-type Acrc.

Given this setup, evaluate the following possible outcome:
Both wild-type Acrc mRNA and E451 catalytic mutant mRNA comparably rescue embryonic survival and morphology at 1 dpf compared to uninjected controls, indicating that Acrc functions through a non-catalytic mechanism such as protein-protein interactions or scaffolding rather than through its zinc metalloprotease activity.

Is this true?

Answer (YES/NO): NO